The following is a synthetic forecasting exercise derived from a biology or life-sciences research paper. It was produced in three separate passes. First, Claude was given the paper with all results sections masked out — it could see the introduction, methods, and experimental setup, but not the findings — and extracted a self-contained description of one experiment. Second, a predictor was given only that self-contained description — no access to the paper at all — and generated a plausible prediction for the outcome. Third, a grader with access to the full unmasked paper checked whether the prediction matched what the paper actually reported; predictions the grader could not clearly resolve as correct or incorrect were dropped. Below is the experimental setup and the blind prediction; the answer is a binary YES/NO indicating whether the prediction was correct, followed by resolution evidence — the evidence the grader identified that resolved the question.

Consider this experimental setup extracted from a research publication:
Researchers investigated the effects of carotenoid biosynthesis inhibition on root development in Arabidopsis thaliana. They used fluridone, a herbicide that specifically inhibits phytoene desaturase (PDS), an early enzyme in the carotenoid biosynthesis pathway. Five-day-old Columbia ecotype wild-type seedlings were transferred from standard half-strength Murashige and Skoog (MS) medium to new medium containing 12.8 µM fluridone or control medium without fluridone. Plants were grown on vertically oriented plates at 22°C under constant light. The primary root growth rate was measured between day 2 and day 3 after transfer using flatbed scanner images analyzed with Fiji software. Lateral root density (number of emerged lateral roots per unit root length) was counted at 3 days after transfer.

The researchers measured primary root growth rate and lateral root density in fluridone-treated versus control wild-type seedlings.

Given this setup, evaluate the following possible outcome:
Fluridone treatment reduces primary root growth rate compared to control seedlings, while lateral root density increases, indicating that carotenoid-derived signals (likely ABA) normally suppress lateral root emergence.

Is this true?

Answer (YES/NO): NO